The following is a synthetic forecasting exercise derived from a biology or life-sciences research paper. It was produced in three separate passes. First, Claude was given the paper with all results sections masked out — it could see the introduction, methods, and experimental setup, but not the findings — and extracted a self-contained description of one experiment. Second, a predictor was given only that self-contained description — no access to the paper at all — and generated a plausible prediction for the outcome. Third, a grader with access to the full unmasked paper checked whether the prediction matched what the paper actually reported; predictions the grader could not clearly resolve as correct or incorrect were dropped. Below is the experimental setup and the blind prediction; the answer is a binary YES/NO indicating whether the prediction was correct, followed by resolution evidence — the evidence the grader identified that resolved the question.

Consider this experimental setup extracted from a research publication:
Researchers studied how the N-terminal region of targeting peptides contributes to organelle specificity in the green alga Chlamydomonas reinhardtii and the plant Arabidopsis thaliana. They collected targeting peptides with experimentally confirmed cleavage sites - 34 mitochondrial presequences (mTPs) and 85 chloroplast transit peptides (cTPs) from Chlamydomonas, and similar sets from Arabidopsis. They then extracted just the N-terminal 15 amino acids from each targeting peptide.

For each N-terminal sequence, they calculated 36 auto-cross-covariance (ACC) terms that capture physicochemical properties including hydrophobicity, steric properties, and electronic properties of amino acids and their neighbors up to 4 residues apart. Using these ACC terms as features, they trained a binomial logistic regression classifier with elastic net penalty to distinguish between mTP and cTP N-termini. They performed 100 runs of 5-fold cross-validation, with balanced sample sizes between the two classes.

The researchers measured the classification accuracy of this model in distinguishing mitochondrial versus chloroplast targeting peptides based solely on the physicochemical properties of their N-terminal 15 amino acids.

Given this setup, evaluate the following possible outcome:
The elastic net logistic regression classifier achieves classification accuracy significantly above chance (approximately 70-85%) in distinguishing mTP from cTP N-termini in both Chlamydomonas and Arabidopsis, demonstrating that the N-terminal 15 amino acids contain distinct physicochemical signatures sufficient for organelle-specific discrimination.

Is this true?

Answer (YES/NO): YES